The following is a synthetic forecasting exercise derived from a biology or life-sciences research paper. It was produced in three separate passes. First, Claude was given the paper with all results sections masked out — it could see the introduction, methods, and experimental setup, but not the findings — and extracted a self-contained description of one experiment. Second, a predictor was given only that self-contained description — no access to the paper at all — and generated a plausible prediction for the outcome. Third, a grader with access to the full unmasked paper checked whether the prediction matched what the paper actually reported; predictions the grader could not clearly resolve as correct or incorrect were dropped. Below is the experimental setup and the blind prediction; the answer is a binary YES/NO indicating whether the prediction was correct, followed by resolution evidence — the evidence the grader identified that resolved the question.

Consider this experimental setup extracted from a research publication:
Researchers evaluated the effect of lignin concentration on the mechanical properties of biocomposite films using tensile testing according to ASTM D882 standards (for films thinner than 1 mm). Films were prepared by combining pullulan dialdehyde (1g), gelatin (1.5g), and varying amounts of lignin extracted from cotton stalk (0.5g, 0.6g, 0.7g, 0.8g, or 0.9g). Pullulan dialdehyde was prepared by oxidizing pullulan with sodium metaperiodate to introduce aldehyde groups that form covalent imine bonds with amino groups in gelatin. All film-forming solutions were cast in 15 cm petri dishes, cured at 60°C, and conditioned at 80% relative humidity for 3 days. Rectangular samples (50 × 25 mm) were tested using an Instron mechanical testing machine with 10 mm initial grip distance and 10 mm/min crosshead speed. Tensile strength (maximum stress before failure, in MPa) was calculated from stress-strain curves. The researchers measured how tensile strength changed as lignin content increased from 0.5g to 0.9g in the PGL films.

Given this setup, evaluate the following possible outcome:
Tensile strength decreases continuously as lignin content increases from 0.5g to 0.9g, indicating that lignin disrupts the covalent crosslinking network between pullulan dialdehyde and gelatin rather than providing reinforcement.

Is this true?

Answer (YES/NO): NO